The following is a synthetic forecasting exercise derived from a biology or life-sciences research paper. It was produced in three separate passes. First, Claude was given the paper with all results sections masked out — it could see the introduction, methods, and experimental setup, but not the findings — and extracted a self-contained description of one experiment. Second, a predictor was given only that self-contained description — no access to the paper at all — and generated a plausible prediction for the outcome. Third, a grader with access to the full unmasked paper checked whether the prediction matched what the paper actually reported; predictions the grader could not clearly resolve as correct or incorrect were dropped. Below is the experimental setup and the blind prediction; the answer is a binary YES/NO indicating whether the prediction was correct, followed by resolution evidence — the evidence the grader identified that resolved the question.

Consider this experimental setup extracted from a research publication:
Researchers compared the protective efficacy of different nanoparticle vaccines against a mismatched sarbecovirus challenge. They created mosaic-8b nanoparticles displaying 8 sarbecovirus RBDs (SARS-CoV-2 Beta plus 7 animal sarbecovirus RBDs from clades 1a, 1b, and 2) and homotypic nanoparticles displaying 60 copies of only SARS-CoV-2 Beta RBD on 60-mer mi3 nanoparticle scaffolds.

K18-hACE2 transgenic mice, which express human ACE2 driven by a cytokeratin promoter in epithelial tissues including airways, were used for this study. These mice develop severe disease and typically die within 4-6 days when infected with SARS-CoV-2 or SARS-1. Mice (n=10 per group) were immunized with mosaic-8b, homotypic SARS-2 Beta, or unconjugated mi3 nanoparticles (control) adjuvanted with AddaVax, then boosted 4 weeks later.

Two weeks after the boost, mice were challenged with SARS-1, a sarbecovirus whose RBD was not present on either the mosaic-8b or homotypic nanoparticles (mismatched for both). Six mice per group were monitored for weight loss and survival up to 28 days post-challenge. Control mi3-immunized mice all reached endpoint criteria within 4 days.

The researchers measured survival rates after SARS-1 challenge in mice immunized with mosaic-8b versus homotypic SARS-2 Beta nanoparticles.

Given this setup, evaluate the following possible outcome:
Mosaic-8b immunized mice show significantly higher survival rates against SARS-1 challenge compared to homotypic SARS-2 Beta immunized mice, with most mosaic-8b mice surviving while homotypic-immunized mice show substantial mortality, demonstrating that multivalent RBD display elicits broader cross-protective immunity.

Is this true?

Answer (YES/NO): YES